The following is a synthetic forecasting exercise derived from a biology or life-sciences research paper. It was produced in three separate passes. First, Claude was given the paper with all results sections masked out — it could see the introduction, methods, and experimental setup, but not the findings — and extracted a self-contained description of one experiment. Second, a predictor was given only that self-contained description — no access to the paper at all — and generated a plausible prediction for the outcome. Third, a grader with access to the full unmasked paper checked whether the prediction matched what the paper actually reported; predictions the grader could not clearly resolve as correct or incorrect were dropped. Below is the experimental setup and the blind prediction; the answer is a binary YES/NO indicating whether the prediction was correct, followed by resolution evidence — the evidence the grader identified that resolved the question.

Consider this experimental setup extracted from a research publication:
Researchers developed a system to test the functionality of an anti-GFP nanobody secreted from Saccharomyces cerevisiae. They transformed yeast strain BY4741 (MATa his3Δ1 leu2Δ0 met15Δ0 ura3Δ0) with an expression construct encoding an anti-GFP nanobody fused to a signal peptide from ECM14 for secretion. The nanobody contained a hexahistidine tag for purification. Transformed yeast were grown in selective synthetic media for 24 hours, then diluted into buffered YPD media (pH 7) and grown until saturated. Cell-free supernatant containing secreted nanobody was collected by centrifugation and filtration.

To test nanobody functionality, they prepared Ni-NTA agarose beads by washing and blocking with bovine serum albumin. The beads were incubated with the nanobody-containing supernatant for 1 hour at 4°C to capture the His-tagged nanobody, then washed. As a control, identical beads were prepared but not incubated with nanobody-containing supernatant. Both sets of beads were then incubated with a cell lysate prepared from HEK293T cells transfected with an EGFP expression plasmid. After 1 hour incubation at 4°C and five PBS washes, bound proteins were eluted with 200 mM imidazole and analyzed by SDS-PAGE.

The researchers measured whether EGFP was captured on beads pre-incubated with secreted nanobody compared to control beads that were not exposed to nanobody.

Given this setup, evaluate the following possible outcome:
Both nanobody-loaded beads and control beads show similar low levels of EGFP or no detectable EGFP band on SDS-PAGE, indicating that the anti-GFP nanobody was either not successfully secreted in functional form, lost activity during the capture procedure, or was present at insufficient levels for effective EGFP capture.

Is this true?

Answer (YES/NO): NO